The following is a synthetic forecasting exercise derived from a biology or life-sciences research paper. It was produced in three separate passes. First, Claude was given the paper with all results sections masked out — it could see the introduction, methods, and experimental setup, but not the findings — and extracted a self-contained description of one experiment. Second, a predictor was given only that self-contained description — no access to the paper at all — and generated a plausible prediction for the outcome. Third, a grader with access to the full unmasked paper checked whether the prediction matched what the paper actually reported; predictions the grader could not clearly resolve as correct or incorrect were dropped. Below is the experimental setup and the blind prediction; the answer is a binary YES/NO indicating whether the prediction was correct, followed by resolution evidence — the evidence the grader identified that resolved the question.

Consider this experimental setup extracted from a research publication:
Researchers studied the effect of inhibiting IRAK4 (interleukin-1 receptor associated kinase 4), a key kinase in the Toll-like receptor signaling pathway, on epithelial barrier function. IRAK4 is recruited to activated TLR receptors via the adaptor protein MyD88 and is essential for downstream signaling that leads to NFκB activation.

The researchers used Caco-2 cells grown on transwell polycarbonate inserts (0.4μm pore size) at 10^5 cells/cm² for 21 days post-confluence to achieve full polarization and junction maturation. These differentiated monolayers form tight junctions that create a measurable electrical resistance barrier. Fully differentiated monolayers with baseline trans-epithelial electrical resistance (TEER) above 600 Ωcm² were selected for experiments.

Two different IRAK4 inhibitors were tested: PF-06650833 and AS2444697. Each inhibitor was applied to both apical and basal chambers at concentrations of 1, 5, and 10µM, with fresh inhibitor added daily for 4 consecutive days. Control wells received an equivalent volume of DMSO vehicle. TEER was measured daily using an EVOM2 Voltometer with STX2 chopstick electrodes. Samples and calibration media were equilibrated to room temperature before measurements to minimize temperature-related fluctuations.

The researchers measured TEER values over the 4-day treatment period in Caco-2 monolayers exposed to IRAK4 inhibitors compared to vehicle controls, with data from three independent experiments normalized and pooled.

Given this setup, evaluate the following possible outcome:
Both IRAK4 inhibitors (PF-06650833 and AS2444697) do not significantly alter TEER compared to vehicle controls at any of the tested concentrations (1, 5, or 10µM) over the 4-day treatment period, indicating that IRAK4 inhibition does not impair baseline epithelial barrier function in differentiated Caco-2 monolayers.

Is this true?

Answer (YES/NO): NO